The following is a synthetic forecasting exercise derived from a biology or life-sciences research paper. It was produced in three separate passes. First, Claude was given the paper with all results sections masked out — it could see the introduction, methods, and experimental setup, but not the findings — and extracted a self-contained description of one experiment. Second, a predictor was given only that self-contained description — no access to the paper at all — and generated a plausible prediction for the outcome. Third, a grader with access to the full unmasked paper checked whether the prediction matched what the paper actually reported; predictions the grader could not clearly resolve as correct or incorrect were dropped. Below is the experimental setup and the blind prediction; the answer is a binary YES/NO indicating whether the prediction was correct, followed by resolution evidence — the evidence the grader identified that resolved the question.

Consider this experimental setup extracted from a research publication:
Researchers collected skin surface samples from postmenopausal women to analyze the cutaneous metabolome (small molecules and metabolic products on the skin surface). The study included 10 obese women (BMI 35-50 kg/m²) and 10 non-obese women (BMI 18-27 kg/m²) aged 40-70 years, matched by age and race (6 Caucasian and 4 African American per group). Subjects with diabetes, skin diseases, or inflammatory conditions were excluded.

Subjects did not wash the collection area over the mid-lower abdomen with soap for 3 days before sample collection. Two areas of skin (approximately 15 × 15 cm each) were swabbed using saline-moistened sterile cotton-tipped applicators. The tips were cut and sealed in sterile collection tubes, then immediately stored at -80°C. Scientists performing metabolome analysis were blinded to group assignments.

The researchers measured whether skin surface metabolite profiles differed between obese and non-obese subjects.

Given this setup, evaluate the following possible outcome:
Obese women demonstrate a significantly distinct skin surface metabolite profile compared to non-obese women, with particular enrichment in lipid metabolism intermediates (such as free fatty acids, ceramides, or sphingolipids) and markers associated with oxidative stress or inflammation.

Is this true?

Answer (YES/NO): NO